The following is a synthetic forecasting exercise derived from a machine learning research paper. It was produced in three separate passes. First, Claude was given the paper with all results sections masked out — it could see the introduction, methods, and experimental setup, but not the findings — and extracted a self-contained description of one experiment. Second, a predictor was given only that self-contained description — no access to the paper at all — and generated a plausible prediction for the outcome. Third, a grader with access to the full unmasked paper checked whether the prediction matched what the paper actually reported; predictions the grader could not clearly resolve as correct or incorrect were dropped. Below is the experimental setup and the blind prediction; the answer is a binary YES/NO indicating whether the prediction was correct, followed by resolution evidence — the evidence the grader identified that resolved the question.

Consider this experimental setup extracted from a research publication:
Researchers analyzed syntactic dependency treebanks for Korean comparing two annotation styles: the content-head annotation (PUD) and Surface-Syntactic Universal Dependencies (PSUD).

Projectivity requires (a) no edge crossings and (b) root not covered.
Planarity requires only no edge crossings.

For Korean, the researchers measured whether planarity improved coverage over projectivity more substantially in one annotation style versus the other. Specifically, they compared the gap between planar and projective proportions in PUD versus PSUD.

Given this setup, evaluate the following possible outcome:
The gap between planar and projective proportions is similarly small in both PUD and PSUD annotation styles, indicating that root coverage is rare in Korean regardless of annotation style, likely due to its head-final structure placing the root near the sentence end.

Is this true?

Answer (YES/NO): YES